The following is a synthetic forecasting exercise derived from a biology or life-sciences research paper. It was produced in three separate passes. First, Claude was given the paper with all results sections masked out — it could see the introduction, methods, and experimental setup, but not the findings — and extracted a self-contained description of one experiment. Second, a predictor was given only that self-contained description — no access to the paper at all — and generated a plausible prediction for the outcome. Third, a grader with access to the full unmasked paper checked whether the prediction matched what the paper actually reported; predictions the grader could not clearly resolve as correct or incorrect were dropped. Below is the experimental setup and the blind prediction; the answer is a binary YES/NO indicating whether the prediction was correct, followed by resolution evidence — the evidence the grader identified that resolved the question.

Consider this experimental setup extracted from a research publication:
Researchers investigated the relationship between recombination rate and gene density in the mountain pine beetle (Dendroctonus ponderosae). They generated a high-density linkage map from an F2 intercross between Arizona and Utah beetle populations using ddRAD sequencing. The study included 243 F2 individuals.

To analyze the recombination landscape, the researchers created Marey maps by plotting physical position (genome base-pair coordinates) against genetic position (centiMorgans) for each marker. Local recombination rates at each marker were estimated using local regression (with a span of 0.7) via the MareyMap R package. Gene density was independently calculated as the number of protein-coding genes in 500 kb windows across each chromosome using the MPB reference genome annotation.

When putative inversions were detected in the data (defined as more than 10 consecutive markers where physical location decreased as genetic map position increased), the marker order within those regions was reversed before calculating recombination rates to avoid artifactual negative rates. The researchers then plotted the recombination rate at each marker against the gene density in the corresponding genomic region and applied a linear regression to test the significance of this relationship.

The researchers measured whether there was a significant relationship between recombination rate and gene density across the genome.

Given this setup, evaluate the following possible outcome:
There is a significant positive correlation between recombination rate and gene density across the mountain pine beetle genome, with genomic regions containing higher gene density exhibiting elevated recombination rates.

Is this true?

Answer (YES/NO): YES